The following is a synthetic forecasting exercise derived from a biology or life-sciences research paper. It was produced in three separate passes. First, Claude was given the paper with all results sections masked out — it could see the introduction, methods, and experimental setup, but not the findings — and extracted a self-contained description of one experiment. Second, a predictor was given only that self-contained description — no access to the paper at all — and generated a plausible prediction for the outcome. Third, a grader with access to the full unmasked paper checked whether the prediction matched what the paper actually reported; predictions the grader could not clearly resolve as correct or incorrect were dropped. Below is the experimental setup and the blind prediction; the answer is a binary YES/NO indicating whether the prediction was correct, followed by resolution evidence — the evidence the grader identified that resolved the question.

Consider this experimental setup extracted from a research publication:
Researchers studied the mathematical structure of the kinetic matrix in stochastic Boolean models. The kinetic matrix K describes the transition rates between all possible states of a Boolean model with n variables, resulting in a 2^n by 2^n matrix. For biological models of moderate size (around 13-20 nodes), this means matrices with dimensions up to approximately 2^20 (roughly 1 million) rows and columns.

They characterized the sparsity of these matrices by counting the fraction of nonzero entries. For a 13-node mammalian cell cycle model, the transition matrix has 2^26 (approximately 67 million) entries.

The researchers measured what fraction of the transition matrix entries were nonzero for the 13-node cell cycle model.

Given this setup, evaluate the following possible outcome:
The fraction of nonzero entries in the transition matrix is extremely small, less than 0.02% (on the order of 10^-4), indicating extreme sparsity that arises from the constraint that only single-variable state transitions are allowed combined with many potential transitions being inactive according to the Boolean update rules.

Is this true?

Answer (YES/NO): NO